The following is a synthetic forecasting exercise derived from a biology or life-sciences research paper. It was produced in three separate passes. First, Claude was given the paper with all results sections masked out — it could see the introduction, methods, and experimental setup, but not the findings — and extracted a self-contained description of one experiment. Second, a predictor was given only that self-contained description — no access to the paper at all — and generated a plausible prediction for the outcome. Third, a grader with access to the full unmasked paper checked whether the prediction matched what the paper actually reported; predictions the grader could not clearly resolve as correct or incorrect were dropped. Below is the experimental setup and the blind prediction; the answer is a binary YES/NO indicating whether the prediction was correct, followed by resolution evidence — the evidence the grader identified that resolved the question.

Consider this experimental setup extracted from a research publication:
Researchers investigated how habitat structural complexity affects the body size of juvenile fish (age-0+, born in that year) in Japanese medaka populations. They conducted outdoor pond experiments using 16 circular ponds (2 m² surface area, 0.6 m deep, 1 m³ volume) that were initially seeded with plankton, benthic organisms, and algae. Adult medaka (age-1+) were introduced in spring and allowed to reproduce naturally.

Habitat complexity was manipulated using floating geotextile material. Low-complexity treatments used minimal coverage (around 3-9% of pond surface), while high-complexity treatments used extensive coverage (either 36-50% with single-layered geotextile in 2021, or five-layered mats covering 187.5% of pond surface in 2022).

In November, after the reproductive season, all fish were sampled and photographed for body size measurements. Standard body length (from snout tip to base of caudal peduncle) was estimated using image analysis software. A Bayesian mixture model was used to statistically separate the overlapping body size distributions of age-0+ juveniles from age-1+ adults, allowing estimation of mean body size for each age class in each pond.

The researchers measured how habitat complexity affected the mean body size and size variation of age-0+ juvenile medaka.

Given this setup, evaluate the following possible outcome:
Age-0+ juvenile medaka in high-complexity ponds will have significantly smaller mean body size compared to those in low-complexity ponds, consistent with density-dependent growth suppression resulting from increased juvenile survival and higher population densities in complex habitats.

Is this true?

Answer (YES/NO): YES